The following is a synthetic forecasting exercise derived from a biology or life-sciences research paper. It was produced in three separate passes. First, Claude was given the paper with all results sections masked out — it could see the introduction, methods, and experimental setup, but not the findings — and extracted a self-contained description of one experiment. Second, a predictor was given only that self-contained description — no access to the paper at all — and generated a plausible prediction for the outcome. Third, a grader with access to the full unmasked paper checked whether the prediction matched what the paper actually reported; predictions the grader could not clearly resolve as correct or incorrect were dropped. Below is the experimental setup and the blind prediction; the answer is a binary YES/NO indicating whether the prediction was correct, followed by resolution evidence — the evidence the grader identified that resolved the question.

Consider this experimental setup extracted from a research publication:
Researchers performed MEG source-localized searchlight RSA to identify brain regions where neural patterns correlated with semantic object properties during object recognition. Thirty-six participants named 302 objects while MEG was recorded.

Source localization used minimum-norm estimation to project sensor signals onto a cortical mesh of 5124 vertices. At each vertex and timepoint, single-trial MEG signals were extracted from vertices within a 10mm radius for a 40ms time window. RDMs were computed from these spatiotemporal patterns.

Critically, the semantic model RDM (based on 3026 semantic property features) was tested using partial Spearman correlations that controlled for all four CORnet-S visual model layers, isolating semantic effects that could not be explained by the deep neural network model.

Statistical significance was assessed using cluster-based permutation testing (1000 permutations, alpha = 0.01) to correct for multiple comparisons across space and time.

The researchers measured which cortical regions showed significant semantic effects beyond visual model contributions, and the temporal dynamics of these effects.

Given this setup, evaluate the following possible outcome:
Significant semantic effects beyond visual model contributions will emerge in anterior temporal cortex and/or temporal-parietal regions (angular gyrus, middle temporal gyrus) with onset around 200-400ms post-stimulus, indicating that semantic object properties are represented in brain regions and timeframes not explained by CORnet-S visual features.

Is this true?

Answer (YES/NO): NO